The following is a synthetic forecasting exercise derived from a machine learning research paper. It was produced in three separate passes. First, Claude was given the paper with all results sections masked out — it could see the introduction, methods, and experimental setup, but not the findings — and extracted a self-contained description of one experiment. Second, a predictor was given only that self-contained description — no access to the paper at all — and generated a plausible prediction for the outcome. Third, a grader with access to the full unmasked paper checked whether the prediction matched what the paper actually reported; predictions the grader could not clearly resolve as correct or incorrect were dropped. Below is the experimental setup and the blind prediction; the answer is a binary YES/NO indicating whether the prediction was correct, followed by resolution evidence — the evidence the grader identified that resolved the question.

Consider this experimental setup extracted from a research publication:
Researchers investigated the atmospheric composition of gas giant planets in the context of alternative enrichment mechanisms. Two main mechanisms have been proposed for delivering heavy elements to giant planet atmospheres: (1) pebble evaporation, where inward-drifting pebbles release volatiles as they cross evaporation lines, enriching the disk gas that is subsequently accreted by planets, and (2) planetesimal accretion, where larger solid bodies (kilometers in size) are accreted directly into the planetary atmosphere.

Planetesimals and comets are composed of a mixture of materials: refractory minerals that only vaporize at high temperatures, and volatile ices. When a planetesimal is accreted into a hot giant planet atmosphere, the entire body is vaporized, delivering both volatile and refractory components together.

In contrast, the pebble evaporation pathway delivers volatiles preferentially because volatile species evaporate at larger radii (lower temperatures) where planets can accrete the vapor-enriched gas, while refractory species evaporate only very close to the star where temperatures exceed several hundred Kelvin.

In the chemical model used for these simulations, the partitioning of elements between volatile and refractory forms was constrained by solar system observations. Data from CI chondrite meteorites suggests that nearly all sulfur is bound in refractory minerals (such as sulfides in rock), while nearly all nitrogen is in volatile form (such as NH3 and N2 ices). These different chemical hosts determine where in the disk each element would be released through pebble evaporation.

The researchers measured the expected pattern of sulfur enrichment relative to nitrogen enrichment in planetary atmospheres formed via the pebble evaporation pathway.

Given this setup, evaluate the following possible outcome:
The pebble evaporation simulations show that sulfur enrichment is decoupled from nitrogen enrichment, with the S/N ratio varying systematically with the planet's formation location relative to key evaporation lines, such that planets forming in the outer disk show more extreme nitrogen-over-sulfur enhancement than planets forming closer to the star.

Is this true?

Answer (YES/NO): YES